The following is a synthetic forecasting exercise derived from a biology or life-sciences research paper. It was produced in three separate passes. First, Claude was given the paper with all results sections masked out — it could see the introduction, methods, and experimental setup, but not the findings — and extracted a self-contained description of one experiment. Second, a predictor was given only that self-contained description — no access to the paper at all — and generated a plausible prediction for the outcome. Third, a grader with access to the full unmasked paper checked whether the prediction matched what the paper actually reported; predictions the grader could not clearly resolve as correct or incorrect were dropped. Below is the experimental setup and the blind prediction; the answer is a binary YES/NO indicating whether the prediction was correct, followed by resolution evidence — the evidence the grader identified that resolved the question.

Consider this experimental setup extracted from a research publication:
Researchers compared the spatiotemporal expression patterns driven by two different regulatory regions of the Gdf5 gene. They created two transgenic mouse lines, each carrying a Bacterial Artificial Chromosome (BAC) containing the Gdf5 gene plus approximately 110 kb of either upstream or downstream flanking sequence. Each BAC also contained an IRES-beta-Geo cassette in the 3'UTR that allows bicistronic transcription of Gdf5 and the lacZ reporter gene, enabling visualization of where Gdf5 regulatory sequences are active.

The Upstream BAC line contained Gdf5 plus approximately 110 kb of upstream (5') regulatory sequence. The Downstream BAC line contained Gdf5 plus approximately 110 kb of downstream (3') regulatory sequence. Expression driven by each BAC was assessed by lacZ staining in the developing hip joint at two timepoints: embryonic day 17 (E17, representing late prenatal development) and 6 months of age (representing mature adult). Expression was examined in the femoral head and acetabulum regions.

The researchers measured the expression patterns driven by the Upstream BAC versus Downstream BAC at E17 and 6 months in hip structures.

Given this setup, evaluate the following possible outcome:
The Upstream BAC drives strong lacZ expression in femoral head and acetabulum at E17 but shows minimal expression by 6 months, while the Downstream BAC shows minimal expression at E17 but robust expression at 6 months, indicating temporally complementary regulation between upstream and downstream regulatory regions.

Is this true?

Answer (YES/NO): NO